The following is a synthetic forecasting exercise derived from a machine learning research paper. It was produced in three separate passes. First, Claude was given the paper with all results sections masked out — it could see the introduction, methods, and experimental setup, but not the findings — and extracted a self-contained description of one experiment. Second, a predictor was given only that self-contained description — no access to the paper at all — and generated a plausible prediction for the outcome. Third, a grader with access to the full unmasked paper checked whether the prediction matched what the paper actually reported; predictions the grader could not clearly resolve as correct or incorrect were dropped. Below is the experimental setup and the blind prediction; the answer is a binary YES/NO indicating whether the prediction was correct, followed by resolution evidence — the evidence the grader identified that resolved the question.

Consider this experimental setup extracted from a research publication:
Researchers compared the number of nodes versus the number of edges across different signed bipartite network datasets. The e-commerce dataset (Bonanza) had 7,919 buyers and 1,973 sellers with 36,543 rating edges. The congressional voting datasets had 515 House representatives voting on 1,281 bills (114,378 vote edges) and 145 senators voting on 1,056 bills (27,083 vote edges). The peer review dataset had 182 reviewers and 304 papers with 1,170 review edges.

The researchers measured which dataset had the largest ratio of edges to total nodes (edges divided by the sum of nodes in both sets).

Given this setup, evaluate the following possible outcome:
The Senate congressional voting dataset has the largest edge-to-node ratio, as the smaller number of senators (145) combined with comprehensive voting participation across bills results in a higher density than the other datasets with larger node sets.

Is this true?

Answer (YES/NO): NO